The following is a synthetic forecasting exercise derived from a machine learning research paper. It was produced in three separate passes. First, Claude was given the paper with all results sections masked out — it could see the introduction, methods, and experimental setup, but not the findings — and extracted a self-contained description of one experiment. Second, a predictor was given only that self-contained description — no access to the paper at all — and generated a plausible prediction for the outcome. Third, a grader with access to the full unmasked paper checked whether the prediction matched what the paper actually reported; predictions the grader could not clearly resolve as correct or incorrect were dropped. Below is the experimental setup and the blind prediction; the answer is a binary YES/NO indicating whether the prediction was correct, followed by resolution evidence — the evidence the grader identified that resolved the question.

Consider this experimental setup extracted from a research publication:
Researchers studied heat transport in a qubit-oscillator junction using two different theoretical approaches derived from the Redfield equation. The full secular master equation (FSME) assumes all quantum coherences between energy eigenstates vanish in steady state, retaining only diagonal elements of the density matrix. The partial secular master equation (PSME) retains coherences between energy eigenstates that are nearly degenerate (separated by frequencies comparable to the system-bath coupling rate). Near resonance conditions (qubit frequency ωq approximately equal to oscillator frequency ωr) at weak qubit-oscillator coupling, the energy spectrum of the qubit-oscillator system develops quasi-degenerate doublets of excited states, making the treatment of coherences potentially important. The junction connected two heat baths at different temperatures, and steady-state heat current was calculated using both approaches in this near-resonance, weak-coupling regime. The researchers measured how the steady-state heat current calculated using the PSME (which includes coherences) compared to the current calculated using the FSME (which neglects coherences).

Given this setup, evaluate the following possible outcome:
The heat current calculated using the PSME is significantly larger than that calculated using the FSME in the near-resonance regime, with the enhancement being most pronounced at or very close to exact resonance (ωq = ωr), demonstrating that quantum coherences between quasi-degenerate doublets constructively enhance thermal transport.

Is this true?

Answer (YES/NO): NO